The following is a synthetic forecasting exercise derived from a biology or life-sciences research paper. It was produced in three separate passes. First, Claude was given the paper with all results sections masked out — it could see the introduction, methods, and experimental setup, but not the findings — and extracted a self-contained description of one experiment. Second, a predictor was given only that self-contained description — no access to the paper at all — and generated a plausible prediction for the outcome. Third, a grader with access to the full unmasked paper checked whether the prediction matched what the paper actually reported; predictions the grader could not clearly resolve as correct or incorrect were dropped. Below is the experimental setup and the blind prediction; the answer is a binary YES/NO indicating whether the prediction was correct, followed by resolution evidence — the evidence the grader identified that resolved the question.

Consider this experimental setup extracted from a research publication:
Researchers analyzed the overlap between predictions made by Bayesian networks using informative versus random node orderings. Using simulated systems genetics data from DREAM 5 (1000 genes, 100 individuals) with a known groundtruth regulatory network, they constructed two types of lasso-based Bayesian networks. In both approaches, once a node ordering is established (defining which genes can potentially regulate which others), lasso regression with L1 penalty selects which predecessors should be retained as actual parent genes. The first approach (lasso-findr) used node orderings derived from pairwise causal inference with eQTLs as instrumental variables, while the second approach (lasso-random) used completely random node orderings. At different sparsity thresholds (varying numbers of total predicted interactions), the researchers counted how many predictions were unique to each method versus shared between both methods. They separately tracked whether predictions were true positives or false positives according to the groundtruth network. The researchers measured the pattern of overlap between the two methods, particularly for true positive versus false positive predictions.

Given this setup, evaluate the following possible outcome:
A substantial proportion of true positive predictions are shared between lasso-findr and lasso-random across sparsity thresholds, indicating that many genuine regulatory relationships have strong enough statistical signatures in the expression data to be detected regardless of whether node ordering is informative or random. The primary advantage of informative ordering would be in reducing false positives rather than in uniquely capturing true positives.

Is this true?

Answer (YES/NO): NO